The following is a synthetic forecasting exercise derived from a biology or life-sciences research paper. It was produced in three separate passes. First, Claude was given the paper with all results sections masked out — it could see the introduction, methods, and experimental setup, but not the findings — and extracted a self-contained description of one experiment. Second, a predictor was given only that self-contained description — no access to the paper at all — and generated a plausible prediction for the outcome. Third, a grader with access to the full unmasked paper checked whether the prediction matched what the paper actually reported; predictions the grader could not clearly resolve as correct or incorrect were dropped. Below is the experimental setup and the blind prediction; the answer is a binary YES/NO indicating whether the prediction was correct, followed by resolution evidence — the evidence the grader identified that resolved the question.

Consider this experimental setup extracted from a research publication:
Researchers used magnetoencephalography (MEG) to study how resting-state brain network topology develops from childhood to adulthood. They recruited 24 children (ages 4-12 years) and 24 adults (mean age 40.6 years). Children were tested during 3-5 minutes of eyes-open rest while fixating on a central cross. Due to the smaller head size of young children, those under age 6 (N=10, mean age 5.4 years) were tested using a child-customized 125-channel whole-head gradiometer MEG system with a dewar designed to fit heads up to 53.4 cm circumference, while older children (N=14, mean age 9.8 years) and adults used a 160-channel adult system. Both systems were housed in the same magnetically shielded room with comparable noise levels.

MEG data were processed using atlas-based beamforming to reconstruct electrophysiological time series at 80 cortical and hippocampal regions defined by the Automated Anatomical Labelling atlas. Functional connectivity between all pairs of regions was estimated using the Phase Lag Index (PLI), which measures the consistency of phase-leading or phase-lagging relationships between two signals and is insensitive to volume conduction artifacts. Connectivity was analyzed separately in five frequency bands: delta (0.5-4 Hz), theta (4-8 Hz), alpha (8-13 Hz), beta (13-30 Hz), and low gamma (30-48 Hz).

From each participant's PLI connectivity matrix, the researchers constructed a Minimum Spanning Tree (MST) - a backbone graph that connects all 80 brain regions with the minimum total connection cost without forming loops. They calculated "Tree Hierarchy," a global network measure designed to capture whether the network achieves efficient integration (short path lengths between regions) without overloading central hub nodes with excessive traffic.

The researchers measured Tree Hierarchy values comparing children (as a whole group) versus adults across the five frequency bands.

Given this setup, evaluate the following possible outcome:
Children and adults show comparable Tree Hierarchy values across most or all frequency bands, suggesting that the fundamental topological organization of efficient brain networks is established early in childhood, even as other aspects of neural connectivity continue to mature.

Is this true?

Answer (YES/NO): NO